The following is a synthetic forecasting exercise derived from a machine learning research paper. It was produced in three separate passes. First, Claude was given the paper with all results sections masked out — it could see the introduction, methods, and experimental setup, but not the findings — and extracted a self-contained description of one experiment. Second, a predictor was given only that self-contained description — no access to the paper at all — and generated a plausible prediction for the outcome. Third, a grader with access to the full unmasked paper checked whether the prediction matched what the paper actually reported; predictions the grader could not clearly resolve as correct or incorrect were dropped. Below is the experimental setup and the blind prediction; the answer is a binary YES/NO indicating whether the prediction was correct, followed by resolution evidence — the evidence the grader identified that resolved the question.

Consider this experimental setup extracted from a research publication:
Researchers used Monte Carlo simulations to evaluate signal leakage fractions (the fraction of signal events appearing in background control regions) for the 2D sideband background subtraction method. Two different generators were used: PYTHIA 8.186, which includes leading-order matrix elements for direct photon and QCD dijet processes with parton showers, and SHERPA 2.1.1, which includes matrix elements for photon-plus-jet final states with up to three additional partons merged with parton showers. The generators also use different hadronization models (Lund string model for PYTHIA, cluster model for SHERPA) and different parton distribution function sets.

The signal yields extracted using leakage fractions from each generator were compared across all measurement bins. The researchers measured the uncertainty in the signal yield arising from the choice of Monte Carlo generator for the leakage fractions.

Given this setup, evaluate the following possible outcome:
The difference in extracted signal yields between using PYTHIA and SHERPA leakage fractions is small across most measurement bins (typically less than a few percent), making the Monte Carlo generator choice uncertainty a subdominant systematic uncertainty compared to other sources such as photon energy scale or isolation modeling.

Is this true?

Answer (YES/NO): YES